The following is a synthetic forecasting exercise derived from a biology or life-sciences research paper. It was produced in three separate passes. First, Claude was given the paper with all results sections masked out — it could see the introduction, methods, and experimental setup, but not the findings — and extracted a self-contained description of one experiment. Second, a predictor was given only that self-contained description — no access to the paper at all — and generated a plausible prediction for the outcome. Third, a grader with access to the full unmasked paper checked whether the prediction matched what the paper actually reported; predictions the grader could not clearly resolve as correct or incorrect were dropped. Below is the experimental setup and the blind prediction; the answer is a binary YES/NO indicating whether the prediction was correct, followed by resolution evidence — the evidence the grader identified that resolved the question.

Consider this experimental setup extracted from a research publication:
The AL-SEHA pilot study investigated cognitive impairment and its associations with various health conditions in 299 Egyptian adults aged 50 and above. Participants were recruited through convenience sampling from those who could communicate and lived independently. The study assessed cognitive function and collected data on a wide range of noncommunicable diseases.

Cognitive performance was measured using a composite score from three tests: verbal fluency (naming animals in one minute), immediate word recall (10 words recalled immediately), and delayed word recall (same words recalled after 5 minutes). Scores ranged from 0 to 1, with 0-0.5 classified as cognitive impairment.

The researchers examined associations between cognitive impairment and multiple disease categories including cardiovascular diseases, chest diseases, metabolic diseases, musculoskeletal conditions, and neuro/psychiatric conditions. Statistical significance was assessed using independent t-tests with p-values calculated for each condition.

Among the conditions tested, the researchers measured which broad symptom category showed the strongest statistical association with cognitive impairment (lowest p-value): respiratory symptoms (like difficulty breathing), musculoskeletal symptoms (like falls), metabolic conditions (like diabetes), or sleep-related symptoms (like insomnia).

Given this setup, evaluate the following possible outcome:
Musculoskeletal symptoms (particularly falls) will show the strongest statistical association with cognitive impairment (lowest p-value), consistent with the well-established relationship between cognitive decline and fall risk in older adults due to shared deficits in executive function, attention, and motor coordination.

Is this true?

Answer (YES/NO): NO